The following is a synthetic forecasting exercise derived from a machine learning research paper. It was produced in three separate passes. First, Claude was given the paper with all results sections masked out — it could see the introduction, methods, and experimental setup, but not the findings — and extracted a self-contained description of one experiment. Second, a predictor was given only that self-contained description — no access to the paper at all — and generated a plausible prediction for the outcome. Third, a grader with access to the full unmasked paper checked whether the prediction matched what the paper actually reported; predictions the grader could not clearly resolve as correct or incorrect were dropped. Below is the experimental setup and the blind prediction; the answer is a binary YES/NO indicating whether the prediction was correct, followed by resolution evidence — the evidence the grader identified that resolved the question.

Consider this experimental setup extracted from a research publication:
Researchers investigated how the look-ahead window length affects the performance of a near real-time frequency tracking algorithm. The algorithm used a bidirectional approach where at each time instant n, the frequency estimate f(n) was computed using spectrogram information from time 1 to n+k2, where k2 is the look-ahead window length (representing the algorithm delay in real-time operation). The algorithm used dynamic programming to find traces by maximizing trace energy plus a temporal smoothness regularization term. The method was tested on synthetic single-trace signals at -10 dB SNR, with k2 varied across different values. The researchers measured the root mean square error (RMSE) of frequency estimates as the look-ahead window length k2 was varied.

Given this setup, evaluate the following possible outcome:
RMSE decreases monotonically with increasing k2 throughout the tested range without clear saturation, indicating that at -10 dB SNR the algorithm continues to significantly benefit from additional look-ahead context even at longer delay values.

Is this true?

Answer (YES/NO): NO